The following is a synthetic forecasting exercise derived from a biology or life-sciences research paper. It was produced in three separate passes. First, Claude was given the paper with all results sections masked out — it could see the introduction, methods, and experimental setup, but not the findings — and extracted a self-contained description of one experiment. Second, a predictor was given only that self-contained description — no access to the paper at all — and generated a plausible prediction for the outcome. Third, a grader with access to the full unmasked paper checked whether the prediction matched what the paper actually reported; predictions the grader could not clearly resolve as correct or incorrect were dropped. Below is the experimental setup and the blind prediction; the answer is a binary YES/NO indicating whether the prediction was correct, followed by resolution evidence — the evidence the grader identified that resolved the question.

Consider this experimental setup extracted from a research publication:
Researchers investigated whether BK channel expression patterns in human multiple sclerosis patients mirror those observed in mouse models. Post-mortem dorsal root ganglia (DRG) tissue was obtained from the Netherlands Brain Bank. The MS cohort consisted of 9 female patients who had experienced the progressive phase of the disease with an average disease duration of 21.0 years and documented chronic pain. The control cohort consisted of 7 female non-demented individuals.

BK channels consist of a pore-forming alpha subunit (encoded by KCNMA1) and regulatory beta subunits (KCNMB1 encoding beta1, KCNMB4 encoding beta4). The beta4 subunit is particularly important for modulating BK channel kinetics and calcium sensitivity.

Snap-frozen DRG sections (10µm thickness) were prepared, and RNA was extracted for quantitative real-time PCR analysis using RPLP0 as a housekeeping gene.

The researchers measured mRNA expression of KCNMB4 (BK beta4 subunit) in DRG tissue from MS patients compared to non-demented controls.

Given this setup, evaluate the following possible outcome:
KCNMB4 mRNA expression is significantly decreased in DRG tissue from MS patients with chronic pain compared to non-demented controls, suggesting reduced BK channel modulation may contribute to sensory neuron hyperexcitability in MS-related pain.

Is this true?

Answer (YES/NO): YES